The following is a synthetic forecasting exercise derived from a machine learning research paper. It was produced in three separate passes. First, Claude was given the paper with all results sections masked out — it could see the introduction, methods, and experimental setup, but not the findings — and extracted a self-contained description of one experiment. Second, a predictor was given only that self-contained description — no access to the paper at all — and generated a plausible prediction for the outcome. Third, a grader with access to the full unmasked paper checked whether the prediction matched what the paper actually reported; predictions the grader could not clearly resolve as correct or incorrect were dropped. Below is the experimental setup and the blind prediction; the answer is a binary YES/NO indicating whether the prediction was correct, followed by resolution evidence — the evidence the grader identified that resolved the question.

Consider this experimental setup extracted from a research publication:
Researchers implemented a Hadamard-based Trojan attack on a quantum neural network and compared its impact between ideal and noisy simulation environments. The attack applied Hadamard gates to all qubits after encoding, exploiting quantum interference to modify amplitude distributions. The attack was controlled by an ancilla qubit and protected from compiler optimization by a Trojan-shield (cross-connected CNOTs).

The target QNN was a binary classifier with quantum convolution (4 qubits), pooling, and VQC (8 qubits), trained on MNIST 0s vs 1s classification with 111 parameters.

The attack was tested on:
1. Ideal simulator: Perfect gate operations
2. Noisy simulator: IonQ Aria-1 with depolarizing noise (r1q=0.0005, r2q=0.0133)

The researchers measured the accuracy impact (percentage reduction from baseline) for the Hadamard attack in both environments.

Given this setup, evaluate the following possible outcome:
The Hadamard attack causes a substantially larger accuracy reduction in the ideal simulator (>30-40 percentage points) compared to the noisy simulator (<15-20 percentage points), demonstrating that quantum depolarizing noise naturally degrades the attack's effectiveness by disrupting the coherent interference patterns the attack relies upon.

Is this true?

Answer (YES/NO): NO